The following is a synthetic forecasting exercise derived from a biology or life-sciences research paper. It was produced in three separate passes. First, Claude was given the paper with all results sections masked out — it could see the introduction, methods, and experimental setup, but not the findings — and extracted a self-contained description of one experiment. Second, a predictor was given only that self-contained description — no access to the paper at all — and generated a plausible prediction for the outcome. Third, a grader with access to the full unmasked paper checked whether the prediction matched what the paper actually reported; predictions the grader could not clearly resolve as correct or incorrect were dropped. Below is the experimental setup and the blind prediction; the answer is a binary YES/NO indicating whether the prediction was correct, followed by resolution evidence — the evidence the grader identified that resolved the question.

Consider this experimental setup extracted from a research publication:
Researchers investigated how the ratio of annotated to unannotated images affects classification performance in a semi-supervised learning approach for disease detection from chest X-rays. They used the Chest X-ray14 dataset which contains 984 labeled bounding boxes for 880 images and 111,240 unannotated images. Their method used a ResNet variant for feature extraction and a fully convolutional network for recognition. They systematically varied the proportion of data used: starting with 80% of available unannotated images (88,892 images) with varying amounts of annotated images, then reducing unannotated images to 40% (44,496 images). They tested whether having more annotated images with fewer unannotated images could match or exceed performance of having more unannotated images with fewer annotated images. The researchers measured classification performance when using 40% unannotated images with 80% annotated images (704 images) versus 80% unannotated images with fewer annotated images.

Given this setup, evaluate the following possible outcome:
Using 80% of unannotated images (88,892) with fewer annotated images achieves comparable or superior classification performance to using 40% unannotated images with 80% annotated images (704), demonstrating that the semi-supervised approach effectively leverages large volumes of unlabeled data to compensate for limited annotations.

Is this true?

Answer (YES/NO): NO